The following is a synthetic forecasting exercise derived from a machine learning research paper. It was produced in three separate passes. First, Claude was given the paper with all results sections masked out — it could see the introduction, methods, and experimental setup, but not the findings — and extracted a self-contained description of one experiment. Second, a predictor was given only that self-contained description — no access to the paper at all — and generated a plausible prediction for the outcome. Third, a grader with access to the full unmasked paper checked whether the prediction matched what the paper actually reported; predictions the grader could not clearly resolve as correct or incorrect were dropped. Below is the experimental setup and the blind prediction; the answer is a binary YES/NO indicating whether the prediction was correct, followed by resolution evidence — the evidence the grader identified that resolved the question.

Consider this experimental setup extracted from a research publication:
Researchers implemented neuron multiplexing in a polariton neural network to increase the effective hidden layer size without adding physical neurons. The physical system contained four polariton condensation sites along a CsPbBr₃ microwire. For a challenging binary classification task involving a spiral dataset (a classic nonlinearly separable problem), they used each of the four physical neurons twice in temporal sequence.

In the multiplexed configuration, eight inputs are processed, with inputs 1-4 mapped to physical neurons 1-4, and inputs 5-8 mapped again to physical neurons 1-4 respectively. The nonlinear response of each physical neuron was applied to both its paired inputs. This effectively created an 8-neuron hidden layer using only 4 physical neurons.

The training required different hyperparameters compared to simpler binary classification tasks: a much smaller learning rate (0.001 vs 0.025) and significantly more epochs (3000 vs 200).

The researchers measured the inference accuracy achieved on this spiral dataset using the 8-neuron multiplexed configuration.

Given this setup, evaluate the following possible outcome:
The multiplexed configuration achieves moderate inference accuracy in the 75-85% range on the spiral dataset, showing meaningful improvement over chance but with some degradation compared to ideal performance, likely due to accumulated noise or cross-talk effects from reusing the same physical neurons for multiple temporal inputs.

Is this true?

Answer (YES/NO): NO